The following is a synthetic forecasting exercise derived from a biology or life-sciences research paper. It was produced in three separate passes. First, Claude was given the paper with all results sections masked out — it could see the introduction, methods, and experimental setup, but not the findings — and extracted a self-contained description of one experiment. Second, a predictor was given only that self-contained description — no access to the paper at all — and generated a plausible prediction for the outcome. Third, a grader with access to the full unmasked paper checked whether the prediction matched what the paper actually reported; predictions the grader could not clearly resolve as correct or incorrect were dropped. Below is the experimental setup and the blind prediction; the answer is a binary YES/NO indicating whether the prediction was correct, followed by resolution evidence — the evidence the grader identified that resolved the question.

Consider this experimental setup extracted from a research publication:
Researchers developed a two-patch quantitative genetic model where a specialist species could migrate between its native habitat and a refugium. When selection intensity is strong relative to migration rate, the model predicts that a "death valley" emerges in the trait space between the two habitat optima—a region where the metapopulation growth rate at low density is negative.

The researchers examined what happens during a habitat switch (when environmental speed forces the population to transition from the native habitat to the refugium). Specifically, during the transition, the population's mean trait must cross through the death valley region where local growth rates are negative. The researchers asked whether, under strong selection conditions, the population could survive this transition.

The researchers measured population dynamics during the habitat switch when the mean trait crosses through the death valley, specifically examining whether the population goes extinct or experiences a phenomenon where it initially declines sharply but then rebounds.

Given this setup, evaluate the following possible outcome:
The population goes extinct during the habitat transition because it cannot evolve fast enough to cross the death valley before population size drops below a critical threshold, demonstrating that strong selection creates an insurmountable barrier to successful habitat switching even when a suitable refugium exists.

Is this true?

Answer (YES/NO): NO